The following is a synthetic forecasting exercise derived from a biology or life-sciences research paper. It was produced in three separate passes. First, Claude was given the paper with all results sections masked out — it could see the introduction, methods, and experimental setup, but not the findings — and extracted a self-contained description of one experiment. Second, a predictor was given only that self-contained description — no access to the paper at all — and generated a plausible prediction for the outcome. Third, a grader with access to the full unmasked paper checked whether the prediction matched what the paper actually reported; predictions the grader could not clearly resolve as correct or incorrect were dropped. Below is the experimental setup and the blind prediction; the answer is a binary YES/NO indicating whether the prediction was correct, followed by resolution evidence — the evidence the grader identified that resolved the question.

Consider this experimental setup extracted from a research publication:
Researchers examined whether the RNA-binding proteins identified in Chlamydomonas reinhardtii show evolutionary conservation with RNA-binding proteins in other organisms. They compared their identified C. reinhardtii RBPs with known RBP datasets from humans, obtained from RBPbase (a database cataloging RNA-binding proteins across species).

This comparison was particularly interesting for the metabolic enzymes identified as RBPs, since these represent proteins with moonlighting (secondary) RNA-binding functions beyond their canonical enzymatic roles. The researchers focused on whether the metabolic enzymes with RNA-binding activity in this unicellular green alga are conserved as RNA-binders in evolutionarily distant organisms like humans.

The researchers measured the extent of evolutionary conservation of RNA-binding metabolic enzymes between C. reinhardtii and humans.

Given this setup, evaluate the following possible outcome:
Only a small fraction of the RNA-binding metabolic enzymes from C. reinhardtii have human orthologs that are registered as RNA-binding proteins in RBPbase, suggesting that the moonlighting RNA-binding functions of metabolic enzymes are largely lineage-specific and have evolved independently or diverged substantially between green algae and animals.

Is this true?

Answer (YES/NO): NO